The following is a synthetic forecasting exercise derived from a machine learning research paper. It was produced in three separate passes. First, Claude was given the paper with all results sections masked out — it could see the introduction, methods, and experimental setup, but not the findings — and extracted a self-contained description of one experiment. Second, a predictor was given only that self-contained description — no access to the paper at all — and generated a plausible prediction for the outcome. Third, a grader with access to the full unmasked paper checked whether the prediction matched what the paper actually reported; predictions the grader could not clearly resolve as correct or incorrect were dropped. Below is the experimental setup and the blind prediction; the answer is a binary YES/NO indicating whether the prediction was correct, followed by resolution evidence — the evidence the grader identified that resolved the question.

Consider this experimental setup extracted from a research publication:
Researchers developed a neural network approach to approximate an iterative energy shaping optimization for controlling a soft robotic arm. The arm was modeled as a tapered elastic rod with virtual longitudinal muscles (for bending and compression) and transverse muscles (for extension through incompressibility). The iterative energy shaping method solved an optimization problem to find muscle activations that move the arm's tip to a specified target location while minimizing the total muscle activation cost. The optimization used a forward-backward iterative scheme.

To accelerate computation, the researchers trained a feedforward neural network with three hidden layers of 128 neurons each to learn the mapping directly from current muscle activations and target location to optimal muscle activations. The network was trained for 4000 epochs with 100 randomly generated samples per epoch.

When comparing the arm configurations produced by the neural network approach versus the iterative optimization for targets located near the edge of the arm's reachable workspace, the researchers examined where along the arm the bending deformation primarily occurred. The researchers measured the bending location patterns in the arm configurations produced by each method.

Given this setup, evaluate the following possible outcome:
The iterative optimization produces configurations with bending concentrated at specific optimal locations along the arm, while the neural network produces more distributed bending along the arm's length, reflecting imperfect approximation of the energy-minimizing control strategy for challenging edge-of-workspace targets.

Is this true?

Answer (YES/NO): NO